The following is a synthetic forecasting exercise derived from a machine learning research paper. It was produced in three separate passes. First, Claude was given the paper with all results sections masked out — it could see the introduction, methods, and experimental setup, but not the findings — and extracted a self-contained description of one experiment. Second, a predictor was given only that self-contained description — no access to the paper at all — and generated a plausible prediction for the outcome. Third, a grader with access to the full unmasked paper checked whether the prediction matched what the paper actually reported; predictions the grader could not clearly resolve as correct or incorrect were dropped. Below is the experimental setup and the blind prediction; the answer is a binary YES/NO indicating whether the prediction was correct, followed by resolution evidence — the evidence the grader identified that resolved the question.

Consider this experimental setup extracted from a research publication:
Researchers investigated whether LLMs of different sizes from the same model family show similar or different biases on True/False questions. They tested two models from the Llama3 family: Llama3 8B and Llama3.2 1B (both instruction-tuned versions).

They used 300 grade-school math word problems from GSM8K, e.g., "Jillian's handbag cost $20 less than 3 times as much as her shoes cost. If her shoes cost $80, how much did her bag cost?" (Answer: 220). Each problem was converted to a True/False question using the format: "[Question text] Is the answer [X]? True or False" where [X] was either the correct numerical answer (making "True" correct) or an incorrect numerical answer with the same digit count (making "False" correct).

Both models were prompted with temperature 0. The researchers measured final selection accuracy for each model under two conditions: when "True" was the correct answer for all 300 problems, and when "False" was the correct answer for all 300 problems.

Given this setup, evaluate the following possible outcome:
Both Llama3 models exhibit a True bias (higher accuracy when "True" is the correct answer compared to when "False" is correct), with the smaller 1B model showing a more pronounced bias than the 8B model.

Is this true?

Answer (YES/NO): NO